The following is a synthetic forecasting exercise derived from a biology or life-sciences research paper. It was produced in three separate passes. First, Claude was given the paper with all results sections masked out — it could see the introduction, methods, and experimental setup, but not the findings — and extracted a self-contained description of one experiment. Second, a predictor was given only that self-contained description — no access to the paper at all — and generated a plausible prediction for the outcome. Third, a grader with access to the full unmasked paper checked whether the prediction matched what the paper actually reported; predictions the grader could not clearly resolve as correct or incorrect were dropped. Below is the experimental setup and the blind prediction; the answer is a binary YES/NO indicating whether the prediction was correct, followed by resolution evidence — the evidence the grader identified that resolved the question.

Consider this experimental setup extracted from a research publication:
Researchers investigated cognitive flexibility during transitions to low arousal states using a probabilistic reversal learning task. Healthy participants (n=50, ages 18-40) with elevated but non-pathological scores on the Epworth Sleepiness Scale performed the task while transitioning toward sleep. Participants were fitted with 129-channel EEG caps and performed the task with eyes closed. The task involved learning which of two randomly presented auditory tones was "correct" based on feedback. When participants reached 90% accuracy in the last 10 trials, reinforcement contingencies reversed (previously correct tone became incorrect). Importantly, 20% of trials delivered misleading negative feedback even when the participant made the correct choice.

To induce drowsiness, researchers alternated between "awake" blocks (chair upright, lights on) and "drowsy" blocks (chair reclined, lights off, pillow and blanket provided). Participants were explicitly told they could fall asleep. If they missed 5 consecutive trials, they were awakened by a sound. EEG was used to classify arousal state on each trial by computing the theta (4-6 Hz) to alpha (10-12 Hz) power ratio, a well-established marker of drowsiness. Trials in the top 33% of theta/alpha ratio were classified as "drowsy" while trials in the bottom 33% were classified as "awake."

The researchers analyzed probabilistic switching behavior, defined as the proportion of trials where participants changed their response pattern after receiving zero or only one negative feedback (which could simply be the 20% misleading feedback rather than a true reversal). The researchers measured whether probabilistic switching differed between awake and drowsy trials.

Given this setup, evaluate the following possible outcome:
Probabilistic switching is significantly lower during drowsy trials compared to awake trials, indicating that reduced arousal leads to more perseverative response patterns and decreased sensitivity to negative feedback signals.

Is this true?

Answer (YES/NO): NO